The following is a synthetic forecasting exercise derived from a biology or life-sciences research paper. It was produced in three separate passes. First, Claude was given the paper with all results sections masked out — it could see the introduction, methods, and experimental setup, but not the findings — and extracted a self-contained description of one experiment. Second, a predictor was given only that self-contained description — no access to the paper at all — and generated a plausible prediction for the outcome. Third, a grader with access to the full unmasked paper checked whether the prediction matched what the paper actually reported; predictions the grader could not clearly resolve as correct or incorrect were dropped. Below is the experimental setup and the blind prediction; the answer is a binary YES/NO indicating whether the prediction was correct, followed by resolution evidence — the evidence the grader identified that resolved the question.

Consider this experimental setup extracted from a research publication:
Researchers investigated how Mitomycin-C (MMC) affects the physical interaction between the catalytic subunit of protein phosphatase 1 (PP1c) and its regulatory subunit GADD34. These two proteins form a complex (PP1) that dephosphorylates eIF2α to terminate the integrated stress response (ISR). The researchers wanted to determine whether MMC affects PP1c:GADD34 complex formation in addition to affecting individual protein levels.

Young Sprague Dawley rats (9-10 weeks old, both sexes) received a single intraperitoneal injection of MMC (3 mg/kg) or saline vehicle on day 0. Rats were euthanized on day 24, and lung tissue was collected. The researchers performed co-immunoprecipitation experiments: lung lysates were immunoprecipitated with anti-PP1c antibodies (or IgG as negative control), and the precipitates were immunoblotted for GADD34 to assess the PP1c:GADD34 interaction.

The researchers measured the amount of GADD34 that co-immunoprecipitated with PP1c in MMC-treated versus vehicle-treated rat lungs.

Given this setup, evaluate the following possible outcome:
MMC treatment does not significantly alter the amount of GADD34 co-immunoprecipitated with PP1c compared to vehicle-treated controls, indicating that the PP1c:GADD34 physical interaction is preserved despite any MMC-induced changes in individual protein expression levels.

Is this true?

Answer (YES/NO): NO